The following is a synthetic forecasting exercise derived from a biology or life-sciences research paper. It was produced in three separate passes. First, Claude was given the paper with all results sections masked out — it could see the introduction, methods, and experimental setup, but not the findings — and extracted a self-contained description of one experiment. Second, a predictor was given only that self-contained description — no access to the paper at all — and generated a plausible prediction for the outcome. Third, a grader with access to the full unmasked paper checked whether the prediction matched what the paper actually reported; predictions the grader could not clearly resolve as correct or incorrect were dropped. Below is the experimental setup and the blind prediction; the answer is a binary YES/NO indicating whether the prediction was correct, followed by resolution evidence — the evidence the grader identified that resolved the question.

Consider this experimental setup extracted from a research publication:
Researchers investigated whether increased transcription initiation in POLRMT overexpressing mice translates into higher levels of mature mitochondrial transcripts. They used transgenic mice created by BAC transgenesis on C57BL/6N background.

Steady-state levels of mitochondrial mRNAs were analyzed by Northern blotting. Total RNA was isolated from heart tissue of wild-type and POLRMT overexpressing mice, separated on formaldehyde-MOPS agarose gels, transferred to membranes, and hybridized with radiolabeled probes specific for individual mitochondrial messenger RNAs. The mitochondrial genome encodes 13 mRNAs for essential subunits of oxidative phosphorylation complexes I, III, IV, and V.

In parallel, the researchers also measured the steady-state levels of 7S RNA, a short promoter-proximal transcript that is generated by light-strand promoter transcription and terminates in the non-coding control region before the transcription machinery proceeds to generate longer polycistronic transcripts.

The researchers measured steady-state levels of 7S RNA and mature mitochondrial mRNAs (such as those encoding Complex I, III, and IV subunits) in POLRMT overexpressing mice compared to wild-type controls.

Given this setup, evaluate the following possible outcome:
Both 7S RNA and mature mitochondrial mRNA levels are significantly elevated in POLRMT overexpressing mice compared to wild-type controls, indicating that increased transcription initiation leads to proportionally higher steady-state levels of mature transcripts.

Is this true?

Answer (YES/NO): NO